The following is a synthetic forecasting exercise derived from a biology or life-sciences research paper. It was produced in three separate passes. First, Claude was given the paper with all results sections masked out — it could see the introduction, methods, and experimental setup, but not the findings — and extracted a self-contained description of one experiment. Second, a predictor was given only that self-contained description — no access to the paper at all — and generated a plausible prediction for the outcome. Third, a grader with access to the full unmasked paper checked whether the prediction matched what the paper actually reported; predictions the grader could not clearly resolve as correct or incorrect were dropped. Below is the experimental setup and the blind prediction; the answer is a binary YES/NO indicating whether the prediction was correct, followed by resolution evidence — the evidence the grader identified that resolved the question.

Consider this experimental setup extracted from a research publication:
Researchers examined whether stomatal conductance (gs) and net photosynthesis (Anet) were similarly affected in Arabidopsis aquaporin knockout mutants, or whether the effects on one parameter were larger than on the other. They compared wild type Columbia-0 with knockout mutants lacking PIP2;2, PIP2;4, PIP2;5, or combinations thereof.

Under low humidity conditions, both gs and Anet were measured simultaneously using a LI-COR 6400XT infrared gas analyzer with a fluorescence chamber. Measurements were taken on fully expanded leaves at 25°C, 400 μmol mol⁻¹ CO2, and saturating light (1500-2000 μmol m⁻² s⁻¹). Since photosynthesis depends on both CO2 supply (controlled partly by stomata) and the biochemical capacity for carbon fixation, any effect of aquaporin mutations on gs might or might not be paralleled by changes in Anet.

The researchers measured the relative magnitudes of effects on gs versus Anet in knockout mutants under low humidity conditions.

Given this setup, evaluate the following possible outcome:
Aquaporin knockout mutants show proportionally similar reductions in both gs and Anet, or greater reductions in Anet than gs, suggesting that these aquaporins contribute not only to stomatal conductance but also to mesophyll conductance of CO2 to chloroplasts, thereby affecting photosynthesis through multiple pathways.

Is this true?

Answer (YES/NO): YES